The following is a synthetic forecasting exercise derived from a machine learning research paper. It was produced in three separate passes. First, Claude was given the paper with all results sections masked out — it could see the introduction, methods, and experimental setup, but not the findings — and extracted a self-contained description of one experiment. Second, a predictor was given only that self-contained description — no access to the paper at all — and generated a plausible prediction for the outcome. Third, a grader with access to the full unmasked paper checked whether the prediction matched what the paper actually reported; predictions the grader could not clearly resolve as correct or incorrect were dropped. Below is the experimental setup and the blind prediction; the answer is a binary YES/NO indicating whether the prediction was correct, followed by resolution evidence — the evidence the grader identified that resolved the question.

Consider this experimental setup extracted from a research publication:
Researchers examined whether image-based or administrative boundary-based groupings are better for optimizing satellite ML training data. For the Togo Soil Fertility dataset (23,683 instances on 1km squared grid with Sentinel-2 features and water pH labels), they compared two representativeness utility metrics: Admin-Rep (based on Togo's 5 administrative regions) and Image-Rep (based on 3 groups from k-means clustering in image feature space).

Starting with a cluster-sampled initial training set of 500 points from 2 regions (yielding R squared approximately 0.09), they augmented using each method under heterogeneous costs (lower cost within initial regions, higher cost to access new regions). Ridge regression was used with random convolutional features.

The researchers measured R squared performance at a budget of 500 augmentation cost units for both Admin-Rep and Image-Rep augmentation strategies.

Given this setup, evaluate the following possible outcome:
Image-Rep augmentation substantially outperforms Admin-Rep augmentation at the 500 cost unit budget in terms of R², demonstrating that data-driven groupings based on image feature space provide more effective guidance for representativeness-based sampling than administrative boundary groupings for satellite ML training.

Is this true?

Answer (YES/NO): NO